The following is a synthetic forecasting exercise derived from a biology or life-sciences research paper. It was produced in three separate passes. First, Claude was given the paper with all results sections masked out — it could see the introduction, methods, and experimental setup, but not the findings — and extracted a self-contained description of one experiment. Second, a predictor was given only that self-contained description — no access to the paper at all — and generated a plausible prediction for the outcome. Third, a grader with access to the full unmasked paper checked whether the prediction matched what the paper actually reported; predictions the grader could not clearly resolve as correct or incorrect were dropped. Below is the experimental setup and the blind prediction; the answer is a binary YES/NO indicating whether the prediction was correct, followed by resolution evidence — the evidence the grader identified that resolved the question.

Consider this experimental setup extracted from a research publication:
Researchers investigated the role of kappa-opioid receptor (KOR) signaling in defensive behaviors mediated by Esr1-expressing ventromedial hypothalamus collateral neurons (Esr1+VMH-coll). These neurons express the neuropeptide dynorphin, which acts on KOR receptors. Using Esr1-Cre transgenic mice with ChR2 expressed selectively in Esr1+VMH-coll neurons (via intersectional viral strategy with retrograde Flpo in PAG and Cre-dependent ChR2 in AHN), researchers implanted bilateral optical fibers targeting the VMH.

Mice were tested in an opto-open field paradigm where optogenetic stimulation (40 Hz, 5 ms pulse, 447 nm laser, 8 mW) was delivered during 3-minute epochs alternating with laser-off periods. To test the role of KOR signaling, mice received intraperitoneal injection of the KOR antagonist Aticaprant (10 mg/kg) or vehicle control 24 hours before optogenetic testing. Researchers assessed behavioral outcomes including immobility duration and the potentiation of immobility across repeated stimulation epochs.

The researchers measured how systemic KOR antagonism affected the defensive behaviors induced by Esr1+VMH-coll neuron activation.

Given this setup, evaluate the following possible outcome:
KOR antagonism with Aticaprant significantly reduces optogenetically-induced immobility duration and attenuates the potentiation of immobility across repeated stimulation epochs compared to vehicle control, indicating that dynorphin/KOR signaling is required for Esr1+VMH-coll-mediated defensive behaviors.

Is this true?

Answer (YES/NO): YES